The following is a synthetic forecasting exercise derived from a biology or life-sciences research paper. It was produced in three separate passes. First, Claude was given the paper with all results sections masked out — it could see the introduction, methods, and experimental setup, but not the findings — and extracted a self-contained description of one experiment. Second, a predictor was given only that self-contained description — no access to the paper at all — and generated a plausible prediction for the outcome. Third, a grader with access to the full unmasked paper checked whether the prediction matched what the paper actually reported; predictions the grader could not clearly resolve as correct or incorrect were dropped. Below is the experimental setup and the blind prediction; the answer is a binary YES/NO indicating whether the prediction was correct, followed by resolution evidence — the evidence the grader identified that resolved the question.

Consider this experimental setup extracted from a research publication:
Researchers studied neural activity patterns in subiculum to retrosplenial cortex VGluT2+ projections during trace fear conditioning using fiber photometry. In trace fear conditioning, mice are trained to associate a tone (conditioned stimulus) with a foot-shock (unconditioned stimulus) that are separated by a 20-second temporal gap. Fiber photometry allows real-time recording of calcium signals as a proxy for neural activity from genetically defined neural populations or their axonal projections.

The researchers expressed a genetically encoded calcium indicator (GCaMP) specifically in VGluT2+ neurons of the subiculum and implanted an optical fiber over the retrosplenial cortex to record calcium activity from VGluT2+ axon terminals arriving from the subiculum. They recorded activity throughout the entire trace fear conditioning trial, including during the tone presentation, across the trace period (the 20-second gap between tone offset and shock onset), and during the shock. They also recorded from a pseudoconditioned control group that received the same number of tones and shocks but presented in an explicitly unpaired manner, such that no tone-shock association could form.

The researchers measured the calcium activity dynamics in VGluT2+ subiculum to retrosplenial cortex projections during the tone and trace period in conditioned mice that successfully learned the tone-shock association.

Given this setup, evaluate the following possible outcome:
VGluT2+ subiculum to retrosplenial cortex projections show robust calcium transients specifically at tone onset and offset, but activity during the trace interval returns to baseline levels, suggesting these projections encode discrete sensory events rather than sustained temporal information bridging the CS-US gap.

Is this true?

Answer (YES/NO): NO